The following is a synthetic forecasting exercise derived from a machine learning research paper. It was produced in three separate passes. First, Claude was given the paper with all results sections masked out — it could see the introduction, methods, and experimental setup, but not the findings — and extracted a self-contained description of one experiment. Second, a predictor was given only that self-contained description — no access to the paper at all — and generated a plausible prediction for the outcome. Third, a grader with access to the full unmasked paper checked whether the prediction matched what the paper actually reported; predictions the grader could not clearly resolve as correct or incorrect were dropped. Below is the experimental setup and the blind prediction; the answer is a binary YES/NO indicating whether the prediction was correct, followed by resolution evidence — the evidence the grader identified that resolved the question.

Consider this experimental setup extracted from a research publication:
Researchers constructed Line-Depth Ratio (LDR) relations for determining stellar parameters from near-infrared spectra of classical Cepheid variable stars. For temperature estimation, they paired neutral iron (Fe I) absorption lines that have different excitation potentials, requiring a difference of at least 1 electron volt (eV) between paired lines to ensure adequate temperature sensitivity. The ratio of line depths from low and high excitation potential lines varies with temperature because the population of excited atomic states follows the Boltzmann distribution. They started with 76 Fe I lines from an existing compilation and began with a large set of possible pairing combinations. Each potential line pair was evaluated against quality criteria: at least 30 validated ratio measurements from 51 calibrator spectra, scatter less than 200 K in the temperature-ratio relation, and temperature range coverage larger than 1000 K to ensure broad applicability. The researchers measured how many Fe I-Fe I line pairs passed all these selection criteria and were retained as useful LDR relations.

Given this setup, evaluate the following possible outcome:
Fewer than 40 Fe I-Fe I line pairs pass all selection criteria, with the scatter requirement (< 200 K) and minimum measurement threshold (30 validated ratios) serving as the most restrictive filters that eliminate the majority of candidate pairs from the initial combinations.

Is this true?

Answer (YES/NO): YES